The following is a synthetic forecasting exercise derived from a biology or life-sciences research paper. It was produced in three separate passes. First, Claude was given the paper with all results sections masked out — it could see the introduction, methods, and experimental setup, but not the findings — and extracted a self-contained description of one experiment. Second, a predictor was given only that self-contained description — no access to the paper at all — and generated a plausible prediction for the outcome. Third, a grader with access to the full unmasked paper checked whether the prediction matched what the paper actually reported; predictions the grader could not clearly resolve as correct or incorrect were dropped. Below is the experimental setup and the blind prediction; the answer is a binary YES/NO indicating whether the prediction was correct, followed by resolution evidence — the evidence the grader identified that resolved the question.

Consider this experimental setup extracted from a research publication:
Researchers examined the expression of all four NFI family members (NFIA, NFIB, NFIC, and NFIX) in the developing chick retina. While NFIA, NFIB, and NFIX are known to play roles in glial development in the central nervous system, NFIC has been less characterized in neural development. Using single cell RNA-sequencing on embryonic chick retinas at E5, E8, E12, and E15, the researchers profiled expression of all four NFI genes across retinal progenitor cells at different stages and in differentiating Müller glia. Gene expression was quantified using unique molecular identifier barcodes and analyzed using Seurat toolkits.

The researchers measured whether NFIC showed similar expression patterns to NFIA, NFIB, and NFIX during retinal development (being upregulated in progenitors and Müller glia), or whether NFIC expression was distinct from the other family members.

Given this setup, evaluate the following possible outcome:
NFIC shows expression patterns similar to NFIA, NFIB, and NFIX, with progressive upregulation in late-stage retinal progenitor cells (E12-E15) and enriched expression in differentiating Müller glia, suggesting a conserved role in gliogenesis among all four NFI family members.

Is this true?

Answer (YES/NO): NO